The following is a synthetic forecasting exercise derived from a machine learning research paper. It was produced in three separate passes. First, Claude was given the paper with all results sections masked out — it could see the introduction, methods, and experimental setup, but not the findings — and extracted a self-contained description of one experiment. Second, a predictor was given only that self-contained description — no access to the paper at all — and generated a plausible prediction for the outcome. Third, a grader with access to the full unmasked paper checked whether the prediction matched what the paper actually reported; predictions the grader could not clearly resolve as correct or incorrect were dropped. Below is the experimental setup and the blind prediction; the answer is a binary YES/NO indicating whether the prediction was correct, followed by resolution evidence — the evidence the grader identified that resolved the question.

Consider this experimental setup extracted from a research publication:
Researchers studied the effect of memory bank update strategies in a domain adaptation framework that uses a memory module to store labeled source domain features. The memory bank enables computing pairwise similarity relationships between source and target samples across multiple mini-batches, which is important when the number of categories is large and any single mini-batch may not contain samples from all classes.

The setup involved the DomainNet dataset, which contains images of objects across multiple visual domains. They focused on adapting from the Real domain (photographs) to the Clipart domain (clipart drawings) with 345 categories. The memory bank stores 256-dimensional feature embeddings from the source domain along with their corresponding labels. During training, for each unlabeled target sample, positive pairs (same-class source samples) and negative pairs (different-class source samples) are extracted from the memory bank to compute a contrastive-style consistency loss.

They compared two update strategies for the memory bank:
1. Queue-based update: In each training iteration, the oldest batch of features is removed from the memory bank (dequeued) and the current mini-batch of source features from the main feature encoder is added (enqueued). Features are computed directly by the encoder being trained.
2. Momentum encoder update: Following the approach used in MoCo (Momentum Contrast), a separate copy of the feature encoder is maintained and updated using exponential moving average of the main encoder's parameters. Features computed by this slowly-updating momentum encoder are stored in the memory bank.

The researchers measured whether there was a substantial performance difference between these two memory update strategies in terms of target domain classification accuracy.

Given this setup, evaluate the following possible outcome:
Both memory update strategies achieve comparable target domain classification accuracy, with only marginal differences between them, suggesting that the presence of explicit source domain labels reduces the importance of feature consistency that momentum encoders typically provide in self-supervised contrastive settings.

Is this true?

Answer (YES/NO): YES